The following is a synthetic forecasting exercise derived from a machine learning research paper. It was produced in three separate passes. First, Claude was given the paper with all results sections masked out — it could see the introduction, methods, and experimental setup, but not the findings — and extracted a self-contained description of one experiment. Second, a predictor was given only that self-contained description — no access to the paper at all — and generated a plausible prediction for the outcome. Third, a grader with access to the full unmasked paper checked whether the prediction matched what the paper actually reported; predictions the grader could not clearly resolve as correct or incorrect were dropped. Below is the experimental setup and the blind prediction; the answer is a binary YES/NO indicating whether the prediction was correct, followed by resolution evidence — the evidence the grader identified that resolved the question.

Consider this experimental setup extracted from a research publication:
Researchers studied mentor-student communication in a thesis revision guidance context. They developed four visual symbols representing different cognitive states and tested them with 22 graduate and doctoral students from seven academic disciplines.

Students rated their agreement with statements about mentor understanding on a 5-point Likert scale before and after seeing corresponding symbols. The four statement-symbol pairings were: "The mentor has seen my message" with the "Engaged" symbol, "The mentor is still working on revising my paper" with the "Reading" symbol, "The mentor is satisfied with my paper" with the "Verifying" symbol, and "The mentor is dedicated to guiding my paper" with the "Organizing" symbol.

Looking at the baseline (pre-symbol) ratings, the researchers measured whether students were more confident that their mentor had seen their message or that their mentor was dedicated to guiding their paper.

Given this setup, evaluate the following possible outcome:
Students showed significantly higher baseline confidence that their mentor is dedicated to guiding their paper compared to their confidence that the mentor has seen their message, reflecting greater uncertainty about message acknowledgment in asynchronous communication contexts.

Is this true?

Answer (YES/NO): NO